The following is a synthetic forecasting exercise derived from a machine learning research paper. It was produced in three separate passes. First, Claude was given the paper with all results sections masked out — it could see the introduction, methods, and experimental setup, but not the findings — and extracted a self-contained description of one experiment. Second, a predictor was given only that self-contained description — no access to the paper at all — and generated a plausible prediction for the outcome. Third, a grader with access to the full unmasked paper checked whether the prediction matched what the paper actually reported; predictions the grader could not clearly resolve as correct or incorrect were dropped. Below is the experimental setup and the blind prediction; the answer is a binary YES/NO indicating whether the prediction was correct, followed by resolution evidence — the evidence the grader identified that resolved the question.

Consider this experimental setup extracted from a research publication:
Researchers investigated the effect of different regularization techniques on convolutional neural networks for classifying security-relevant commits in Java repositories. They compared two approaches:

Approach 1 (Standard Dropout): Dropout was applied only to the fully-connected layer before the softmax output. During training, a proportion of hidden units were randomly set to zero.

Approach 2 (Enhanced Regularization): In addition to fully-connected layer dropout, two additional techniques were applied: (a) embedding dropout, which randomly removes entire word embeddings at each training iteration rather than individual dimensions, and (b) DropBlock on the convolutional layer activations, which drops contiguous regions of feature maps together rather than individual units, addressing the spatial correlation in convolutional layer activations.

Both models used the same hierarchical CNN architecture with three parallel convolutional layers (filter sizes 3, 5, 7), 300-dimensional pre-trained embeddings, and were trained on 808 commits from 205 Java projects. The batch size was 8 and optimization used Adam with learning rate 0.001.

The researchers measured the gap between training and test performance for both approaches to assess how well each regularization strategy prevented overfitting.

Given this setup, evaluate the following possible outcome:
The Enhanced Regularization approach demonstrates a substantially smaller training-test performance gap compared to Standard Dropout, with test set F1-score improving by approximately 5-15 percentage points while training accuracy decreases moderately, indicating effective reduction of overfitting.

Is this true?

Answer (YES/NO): NO